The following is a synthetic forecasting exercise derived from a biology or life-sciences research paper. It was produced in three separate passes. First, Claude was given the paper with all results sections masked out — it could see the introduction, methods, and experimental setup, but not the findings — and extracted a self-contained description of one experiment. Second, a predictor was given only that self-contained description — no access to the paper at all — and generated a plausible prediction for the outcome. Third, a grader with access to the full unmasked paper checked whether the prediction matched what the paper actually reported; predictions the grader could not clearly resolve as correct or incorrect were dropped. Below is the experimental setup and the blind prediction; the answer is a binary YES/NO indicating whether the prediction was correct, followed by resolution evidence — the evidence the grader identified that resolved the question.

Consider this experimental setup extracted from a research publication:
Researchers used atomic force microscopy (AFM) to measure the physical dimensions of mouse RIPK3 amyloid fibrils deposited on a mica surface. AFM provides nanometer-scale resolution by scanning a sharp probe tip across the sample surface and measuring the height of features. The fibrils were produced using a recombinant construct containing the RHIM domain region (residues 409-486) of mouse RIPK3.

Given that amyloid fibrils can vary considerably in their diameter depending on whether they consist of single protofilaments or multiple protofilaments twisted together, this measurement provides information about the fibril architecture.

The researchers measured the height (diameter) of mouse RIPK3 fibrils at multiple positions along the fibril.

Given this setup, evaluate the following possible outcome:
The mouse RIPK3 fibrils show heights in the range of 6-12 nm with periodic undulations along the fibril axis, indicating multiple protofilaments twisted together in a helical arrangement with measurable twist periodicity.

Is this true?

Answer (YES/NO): NO